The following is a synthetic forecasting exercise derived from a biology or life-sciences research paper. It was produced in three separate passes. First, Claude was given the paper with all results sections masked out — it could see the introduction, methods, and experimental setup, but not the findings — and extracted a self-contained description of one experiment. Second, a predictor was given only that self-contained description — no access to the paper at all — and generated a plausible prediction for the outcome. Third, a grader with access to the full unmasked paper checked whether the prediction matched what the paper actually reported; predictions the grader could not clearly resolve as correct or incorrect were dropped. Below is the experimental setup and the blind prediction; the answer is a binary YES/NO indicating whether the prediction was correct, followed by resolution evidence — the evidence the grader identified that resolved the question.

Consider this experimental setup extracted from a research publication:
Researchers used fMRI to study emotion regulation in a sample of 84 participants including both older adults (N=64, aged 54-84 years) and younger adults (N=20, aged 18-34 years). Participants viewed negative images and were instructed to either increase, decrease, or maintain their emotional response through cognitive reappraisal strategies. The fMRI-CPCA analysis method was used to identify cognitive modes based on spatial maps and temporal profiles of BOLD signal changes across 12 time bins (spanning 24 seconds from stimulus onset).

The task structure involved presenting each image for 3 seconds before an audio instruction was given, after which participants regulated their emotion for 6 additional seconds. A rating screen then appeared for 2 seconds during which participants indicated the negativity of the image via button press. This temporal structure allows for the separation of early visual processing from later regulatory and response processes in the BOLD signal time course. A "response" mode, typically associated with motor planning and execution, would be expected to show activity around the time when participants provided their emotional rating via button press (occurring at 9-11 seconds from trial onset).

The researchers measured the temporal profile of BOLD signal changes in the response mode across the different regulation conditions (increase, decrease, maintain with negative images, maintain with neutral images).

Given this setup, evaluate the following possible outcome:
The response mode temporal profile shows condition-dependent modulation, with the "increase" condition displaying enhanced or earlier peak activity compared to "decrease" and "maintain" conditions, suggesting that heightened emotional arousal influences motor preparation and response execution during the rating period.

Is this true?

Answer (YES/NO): NO